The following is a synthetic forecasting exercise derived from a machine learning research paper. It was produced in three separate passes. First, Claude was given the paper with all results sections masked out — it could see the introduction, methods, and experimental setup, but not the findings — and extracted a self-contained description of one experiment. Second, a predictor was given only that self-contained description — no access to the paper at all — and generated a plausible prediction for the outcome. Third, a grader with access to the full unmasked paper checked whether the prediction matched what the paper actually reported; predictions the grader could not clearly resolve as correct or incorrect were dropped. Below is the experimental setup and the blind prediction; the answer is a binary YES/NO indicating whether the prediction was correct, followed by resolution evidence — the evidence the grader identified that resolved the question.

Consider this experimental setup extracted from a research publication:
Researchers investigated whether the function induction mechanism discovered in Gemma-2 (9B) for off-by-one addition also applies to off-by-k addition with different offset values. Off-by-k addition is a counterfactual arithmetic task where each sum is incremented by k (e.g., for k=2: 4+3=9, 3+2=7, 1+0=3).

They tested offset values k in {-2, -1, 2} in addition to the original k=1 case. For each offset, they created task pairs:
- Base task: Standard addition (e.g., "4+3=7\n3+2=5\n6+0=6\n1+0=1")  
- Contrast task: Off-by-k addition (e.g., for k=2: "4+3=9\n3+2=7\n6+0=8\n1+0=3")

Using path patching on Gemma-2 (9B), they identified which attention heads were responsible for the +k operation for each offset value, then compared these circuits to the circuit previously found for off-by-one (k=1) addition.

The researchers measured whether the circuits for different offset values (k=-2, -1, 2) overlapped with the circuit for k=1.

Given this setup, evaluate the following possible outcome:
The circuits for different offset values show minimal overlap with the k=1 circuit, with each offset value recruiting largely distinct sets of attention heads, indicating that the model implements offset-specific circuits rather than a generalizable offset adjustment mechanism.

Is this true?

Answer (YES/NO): NO